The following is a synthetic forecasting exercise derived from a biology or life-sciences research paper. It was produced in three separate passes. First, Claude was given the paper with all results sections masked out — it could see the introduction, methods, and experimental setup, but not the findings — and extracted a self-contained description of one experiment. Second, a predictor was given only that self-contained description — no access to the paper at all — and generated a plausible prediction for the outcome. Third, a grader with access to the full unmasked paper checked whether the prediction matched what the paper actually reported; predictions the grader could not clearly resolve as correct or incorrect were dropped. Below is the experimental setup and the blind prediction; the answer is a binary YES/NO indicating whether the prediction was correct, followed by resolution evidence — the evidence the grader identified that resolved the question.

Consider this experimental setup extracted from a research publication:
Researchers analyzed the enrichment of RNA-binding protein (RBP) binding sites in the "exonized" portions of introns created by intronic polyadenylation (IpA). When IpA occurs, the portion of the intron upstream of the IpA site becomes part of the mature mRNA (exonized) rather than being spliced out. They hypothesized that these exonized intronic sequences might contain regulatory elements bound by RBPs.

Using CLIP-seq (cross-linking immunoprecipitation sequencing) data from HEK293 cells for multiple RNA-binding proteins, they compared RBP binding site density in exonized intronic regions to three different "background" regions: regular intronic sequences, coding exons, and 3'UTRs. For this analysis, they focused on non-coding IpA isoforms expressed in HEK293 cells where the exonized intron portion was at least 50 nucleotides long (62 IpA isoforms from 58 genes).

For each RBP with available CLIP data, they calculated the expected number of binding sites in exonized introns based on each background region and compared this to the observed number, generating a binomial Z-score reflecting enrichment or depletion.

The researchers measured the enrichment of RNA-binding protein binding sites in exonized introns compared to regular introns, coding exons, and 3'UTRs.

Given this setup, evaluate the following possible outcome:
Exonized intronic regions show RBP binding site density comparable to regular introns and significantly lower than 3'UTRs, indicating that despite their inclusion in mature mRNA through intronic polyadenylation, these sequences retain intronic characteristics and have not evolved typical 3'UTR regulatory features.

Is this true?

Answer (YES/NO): NO